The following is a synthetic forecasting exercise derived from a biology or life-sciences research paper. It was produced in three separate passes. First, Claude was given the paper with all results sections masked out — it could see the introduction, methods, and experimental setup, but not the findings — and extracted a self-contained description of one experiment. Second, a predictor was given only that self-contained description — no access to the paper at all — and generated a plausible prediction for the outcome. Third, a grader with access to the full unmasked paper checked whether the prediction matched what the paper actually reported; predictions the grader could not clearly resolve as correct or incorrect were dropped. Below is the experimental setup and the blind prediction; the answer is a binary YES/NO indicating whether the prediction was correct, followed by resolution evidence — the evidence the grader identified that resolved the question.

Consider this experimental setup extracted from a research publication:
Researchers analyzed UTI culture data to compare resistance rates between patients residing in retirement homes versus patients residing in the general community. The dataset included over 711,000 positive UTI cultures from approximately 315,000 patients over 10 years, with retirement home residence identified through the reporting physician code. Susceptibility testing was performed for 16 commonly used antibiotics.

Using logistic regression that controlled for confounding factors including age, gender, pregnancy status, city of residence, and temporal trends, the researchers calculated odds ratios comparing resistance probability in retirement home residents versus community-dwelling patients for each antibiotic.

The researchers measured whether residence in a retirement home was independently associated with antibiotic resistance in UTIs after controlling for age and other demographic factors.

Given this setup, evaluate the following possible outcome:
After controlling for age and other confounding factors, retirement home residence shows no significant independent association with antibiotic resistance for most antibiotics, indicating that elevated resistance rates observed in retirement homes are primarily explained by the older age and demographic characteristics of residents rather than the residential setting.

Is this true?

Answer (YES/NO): NO